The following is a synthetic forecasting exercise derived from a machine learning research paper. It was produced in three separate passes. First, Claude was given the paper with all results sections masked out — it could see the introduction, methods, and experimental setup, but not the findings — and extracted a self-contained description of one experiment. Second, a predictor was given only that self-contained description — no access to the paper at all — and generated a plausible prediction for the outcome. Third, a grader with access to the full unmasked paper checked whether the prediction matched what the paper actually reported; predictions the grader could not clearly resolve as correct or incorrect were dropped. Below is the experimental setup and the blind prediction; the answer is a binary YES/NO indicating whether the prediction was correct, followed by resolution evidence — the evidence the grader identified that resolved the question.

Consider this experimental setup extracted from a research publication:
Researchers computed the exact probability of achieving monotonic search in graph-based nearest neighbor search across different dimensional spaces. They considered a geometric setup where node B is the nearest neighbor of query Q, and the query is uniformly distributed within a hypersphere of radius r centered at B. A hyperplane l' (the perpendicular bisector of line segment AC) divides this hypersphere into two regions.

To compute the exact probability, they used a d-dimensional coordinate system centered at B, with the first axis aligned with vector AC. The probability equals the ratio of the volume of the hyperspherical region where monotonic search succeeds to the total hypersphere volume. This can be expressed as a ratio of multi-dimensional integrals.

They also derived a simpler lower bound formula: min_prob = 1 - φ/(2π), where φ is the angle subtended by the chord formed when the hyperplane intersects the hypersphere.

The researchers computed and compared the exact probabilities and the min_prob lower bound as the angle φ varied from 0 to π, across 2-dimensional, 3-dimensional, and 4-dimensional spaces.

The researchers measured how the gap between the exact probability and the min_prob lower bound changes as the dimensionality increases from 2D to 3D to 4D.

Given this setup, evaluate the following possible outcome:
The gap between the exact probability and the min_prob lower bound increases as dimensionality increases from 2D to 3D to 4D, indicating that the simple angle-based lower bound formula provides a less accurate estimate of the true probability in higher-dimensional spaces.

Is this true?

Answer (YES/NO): YES